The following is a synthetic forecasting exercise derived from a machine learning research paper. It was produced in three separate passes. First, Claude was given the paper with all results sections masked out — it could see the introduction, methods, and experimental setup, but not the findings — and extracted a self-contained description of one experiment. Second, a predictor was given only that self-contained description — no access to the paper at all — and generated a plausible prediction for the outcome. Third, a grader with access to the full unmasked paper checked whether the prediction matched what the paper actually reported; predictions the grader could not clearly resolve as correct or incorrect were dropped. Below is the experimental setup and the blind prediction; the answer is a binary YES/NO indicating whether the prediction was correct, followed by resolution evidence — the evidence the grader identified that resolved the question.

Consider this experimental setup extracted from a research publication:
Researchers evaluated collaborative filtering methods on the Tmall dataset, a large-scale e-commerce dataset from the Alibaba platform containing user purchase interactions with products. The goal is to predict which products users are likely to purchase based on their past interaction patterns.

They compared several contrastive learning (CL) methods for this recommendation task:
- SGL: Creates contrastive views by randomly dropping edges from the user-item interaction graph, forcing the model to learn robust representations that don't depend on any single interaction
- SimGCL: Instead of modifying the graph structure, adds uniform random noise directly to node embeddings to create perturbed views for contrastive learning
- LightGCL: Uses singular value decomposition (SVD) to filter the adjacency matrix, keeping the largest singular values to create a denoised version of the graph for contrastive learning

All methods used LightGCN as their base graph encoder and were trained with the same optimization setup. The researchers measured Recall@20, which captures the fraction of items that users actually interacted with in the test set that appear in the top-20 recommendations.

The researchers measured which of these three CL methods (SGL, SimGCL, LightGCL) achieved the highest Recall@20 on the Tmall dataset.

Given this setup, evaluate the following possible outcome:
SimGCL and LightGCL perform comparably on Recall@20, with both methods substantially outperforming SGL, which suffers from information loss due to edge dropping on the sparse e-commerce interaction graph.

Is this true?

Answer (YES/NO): NO